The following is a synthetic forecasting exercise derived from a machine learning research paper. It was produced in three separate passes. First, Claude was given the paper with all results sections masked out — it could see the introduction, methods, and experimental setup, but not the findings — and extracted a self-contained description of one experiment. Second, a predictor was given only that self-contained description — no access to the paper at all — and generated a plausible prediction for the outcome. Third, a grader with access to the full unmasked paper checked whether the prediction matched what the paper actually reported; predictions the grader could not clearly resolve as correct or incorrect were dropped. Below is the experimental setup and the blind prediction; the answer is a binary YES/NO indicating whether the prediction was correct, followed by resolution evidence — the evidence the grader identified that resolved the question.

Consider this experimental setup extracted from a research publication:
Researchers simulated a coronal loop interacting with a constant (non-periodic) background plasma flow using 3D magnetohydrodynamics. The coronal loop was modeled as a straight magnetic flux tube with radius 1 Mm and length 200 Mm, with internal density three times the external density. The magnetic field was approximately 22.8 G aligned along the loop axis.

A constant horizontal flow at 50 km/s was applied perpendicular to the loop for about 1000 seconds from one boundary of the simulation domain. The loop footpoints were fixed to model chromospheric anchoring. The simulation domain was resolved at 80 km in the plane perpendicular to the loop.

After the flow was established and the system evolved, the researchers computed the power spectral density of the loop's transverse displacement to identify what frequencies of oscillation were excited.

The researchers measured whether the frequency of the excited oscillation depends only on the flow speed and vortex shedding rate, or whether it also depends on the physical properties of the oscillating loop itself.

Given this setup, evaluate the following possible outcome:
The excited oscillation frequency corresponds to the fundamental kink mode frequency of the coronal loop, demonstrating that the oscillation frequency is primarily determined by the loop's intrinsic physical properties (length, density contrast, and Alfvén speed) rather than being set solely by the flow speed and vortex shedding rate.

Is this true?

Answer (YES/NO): YES